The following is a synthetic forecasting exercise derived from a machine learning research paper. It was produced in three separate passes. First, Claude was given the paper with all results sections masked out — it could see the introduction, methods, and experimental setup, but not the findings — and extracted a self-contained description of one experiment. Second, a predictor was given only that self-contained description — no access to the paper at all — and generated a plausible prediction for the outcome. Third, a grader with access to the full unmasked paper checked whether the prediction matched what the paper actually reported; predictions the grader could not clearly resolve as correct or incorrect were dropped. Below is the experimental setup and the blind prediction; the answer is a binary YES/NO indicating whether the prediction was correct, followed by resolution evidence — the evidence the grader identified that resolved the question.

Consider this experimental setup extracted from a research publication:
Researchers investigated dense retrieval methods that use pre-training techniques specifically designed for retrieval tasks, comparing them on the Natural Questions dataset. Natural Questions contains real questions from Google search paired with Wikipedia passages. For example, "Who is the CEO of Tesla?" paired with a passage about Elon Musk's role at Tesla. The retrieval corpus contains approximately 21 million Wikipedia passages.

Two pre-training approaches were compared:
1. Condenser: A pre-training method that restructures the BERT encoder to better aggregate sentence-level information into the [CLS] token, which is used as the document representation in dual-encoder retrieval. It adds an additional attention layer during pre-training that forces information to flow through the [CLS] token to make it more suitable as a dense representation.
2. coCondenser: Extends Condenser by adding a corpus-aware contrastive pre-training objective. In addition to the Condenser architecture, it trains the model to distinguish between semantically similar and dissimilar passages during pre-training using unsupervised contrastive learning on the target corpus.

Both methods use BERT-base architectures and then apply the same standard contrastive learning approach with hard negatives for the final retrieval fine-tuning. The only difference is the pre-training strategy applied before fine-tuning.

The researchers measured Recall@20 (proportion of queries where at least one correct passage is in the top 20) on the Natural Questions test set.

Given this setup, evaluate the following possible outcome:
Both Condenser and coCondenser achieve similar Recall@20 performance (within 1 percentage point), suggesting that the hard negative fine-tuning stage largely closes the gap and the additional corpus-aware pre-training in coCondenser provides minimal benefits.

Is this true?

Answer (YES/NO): NO